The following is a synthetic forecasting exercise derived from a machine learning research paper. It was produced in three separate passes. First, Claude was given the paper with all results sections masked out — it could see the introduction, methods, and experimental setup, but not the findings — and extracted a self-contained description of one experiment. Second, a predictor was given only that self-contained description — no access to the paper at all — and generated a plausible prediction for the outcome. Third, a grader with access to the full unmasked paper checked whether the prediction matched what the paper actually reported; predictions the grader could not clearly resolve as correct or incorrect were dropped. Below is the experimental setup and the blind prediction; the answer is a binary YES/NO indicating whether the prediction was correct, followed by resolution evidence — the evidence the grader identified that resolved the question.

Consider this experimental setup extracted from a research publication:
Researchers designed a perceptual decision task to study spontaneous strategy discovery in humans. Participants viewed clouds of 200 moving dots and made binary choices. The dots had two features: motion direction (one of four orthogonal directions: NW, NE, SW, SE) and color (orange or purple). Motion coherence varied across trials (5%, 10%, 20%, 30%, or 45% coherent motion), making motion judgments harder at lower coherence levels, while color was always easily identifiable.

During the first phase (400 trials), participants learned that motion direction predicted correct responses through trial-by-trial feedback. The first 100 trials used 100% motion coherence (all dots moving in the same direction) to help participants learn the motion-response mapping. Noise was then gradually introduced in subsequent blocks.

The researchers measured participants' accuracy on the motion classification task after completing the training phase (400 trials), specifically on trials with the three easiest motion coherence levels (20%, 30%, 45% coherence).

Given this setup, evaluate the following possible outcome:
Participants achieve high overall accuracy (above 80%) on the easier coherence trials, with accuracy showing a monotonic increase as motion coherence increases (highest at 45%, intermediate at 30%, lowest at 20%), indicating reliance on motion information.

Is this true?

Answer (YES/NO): YES